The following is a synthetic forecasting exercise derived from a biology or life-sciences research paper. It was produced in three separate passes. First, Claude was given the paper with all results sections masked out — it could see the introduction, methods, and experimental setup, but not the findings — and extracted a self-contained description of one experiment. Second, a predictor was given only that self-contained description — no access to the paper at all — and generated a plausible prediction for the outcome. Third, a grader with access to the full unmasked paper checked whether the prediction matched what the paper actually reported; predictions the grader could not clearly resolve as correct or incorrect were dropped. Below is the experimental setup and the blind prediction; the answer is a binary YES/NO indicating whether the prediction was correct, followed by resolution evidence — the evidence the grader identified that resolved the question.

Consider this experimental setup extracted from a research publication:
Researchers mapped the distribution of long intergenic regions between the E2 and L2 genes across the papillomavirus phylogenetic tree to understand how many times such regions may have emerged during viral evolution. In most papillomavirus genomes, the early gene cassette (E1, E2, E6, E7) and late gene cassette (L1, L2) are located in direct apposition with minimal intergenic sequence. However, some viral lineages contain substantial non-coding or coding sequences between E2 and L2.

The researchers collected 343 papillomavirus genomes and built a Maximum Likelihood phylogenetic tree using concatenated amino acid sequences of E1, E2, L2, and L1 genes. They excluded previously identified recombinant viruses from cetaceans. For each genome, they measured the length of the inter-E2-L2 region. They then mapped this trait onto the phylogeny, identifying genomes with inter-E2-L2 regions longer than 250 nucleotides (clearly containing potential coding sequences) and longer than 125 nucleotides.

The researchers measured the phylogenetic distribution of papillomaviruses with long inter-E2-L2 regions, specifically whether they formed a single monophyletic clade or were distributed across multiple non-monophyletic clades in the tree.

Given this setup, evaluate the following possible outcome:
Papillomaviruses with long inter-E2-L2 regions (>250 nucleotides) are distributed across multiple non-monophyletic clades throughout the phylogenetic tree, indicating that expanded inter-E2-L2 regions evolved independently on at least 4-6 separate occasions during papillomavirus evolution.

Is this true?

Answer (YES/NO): YES